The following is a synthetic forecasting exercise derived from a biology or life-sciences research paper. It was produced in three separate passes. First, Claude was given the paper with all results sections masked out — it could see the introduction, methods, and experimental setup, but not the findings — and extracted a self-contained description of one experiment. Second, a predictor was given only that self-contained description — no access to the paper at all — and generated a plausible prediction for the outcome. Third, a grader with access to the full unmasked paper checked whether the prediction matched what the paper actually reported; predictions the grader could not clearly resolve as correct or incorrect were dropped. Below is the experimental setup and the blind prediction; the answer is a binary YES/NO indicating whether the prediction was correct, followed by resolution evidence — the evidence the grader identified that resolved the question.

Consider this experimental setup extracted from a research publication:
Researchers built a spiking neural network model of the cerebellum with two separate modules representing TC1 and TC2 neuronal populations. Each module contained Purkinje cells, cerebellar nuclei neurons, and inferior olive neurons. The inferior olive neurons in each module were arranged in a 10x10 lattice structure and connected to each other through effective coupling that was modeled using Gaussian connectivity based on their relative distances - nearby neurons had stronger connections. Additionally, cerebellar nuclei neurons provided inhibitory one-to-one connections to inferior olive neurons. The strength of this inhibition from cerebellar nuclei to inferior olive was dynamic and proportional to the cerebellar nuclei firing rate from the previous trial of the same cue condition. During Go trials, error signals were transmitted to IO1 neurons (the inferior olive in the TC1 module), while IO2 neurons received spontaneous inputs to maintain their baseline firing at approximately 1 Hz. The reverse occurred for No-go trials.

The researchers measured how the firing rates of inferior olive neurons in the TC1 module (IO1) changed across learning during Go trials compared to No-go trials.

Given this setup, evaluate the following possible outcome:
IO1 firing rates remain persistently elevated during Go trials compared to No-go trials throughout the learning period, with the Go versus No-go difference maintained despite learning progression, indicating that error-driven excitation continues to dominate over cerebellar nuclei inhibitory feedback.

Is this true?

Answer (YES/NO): NO